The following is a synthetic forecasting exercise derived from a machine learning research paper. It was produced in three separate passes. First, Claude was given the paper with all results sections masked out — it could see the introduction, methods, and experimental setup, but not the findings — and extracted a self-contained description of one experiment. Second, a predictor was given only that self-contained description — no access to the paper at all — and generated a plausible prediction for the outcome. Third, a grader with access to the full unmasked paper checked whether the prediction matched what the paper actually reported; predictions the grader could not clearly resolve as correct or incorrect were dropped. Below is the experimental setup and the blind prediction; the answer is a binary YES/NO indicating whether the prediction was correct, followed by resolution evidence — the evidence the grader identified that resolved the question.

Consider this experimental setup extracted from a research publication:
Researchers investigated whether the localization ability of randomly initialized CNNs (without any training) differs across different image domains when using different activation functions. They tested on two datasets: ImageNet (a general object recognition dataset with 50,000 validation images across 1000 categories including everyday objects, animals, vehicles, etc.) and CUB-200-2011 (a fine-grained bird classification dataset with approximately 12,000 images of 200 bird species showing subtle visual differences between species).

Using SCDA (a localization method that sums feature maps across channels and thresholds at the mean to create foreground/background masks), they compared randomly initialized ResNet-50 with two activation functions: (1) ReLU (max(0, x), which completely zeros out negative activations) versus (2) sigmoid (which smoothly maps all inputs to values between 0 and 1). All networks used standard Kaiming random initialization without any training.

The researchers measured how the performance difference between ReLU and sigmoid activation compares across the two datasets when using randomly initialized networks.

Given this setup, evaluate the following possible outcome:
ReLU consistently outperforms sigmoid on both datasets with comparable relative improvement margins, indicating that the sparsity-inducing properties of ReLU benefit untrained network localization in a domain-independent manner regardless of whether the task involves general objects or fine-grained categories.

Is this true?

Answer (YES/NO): NO